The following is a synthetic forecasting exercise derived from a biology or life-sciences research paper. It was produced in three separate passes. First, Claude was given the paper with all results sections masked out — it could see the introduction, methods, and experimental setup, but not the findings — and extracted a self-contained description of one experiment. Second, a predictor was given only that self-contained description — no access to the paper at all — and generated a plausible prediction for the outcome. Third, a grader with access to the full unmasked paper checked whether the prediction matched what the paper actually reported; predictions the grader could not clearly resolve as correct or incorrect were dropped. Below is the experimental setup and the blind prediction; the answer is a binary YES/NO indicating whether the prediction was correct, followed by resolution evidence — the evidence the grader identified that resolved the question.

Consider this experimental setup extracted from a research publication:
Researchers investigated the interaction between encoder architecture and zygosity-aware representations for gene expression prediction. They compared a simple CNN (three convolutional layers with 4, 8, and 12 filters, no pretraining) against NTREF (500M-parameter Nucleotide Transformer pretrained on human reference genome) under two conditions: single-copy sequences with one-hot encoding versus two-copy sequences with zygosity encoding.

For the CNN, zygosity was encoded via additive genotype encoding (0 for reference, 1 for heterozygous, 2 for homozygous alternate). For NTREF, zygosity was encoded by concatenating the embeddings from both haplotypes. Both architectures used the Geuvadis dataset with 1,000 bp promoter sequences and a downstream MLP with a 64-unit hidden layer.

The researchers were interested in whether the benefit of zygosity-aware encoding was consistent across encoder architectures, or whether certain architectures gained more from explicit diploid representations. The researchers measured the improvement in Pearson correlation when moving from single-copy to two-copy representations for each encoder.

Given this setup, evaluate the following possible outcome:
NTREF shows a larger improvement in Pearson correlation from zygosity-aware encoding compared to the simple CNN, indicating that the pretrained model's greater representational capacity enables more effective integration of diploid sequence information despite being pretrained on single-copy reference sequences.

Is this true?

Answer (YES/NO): NO